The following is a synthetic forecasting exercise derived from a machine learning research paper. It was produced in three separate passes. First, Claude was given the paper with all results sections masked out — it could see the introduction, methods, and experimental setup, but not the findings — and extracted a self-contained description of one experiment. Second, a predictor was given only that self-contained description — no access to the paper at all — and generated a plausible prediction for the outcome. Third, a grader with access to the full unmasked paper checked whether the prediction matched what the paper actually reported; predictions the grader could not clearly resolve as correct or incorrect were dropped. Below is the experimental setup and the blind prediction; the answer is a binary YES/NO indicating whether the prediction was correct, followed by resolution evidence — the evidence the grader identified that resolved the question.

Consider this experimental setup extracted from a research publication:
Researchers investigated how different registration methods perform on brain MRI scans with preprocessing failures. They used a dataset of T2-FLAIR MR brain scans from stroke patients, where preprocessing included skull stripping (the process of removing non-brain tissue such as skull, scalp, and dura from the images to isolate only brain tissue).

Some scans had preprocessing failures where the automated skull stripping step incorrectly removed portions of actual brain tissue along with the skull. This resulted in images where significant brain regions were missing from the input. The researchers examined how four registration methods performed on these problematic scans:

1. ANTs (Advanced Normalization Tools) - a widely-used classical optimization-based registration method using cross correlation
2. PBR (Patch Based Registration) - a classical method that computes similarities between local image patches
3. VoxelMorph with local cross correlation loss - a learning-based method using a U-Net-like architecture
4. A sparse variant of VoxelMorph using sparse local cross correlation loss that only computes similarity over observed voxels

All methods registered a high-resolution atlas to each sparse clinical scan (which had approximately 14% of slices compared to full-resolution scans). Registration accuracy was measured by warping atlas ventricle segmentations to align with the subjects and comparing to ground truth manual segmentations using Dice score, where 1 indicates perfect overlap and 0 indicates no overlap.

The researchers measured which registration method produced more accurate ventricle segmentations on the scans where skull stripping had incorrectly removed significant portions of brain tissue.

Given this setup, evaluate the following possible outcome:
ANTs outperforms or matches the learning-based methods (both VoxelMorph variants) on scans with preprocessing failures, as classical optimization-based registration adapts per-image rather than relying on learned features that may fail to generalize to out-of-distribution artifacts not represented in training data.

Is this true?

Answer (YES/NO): NO